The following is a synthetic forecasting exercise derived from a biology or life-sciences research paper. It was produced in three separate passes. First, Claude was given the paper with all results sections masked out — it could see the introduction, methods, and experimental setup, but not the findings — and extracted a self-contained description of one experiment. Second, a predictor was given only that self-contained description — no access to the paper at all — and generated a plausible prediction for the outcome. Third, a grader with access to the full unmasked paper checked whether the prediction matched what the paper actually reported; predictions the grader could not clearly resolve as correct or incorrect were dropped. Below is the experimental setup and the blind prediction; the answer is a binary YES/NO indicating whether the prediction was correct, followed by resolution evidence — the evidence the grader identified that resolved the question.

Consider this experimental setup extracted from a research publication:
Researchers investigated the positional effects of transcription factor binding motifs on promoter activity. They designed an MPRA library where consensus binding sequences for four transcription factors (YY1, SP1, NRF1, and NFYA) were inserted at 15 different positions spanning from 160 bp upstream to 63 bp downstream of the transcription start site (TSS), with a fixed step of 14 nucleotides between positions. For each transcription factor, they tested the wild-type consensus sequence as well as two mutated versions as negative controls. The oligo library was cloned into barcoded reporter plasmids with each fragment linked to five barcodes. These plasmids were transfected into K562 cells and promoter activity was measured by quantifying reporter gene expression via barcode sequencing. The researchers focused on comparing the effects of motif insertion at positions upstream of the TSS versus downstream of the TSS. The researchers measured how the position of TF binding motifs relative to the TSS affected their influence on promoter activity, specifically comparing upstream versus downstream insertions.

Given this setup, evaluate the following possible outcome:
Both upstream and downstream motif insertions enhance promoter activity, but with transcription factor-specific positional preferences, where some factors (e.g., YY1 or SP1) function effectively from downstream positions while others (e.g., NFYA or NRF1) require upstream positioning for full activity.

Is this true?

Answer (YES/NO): NO